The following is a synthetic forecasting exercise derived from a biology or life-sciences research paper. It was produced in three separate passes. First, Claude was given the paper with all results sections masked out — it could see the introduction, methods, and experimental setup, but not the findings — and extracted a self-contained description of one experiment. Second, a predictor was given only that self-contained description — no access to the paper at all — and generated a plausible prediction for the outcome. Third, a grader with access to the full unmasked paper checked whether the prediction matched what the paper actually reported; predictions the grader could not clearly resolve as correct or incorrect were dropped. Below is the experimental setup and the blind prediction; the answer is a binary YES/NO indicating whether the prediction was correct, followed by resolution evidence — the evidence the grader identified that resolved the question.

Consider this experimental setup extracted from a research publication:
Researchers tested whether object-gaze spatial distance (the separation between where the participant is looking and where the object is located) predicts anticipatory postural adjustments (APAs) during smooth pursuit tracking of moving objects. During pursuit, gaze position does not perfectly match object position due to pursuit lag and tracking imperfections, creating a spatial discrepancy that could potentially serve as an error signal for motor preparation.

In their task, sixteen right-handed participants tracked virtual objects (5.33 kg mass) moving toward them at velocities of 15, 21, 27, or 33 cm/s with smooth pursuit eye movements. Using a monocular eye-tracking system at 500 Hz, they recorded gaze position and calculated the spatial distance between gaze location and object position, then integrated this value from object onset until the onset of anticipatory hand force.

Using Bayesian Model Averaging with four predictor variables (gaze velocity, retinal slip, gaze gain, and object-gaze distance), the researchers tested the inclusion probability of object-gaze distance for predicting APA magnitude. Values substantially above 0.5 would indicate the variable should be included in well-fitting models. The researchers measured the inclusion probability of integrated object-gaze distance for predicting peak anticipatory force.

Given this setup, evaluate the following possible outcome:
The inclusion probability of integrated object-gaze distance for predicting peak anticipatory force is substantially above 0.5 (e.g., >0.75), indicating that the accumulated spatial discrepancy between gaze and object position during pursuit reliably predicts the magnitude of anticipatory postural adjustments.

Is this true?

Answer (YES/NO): NO